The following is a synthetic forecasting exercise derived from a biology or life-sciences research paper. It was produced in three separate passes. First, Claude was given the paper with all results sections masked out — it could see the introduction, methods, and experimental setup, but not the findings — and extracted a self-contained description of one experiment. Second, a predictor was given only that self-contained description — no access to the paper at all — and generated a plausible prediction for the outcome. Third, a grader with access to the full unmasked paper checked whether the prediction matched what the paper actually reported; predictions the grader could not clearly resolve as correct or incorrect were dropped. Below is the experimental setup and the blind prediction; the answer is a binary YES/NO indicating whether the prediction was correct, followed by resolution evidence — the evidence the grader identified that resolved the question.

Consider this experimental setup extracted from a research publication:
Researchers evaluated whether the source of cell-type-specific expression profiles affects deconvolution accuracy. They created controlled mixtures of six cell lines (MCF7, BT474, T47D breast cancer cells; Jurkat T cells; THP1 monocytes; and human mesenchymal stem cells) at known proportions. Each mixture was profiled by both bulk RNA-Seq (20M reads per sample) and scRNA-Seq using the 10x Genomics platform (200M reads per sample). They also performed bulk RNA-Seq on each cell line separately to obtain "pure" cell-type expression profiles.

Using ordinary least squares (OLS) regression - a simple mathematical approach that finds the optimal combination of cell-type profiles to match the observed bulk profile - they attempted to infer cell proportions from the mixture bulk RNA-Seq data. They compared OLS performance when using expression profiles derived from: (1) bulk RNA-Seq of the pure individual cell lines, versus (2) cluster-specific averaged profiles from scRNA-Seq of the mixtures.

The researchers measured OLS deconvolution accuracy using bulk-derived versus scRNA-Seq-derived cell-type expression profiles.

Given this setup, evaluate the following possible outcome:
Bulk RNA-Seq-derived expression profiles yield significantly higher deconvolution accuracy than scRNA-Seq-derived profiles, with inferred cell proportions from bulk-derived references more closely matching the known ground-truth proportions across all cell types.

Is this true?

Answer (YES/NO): YES